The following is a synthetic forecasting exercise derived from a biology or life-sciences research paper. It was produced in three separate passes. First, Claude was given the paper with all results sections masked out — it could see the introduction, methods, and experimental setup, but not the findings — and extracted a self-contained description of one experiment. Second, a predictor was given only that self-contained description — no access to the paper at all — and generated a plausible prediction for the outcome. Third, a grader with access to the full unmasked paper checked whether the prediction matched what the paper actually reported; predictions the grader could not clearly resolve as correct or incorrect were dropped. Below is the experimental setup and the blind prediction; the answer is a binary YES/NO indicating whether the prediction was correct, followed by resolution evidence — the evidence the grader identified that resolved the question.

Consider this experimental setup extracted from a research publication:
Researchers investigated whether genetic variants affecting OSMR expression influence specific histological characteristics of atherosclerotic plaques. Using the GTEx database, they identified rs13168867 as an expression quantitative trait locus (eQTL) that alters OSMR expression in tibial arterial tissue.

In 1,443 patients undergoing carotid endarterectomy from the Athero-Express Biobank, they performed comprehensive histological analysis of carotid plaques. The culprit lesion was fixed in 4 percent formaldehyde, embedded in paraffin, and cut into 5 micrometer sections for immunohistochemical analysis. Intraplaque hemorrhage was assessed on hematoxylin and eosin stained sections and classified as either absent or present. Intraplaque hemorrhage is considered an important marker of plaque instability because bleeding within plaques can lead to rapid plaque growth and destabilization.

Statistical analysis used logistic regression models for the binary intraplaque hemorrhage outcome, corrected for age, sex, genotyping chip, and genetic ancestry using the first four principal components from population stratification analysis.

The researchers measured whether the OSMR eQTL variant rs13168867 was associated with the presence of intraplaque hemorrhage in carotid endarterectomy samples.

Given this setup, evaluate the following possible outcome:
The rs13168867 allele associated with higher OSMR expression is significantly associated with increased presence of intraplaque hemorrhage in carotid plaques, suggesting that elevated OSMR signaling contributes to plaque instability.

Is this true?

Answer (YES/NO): NO